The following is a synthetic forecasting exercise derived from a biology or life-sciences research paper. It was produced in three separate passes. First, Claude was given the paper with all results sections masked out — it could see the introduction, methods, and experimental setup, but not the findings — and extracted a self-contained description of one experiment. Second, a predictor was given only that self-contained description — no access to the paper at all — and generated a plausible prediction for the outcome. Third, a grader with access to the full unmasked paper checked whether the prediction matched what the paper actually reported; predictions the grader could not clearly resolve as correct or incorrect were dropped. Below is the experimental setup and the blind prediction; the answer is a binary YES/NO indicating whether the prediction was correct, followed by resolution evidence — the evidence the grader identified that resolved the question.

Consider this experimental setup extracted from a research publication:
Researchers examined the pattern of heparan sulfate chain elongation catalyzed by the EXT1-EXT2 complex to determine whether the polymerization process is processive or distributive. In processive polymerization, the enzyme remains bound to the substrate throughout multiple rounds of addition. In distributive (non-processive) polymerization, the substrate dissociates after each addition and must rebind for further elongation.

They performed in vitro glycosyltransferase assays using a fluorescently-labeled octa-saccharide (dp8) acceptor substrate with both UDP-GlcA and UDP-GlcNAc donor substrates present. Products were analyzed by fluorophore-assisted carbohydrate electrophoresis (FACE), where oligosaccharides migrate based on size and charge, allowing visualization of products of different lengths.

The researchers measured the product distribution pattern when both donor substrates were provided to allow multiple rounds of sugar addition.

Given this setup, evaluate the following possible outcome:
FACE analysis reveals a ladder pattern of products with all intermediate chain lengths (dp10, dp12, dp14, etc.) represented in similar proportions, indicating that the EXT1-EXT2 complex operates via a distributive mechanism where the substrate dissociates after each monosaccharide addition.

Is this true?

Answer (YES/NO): YES